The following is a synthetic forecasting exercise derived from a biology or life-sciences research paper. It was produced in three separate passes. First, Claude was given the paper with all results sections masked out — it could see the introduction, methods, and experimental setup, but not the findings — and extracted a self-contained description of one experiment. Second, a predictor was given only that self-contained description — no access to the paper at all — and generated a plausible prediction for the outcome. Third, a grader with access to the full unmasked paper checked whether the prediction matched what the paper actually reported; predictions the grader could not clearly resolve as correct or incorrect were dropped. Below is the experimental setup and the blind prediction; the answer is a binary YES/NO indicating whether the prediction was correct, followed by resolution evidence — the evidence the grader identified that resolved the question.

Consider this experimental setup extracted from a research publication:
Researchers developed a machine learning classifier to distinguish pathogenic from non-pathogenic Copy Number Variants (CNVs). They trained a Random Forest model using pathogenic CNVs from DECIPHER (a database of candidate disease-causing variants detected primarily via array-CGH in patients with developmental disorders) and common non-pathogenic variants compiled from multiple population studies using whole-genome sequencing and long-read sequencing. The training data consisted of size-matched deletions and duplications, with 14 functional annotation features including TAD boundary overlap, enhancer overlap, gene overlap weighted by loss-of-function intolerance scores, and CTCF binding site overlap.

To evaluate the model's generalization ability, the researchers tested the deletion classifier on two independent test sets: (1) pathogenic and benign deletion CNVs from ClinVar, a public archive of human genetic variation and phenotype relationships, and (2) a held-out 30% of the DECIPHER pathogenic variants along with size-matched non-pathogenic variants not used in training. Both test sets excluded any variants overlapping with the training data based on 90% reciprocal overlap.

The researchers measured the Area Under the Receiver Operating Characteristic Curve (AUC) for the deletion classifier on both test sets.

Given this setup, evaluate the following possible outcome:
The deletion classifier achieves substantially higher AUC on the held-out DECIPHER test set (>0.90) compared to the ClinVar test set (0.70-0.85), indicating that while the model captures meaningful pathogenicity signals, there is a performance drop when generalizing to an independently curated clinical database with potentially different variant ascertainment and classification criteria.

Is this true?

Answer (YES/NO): NO